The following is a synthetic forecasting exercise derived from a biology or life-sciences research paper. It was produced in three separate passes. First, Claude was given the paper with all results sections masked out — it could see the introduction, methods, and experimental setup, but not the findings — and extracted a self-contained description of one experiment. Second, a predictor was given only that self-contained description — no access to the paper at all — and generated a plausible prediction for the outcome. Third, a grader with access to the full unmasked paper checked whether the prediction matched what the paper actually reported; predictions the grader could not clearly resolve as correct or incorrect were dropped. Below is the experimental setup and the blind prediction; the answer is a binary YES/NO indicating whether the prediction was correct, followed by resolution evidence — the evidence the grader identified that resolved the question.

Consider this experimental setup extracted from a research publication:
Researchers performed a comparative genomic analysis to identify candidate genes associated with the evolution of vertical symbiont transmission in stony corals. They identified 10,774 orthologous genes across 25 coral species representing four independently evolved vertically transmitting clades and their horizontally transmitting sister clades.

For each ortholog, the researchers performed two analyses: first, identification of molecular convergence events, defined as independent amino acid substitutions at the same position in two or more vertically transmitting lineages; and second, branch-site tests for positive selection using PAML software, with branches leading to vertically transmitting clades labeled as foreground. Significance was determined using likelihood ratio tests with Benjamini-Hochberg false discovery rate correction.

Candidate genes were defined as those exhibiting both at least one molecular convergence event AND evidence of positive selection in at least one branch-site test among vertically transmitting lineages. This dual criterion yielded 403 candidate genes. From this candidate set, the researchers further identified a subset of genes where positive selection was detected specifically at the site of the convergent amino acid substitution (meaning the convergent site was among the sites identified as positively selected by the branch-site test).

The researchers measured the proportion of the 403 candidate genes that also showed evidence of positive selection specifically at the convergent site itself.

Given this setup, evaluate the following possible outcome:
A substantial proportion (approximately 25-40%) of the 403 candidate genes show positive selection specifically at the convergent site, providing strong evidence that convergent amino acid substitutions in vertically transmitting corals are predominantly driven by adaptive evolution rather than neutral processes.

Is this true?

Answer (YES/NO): YES